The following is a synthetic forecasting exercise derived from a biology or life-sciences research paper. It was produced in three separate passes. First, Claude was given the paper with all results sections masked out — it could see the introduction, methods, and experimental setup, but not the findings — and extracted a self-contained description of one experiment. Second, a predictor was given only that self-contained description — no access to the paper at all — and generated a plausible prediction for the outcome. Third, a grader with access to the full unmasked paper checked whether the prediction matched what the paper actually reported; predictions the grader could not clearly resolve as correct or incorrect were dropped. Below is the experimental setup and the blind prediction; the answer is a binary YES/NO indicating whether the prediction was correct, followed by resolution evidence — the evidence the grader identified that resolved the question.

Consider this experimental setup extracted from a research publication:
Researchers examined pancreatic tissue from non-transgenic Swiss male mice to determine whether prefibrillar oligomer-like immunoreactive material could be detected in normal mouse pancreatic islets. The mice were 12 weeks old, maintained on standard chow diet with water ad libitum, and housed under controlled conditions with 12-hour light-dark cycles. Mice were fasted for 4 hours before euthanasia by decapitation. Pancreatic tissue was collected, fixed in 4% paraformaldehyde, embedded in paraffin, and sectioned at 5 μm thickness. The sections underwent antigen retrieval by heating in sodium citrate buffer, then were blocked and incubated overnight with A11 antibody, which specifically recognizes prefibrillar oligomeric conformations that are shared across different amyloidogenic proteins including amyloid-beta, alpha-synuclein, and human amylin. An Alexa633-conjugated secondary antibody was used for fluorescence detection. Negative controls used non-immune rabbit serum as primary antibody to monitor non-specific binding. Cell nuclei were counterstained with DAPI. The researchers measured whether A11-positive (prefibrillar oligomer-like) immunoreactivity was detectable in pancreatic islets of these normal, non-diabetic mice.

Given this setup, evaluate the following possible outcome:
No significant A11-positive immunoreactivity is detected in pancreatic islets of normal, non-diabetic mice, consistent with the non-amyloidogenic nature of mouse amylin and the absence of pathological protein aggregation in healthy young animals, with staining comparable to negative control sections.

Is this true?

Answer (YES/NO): NO